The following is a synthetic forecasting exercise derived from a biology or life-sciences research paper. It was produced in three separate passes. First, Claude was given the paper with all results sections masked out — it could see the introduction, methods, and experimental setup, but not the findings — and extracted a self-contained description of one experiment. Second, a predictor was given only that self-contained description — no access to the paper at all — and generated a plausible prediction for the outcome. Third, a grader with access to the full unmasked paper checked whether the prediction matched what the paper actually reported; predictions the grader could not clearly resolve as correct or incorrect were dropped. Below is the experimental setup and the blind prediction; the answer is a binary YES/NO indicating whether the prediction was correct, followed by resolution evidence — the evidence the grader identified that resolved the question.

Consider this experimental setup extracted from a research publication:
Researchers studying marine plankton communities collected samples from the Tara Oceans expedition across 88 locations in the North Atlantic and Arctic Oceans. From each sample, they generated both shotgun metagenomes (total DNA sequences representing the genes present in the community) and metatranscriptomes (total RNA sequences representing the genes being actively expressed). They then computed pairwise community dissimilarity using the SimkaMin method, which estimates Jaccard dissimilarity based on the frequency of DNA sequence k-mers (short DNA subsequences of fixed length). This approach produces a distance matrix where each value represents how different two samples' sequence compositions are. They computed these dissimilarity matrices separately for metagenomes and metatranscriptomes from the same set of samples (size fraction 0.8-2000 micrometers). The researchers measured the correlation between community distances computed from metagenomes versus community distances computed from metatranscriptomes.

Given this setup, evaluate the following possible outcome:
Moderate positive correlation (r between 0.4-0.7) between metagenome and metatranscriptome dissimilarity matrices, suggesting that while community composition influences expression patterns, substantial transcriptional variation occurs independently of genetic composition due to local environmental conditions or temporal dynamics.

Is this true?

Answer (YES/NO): NO